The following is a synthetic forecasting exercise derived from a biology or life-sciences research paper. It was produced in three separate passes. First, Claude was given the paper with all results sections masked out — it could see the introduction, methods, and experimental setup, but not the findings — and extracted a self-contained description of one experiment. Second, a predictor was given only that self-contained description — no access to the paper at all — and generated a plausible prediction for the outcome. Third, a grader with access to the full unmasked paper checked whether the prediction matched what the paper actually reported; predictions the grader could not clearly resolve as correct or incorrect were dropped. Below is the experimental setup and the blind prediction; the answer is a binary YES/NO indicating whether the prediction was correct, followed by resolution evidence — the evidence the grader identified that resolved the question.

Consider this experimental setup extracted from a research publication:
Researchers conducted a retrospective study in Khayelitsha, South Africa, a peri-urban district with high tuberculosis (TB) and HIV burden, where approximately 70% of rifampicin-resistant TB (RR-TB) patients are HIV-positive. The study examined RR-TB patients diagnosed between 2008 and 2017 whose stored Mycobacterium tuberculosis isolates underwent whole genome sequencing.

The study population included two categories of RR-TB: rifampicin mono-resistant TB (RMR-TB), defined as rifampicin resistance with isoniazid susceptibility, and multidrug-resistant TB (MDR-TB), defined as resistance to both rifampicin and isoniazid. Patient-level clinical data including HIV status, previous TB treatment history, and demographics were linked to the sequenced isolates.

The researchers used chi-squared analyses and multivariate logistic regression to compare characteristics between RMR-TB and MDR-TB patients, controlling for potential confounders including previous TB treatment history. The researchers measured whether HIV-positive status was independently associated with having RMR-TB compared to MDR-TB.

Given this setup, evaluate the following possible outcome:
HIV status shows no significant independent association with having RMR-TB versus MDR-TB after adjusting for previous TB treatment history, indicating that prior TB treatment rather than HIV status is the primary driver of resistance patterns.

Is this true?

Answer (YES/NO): NO